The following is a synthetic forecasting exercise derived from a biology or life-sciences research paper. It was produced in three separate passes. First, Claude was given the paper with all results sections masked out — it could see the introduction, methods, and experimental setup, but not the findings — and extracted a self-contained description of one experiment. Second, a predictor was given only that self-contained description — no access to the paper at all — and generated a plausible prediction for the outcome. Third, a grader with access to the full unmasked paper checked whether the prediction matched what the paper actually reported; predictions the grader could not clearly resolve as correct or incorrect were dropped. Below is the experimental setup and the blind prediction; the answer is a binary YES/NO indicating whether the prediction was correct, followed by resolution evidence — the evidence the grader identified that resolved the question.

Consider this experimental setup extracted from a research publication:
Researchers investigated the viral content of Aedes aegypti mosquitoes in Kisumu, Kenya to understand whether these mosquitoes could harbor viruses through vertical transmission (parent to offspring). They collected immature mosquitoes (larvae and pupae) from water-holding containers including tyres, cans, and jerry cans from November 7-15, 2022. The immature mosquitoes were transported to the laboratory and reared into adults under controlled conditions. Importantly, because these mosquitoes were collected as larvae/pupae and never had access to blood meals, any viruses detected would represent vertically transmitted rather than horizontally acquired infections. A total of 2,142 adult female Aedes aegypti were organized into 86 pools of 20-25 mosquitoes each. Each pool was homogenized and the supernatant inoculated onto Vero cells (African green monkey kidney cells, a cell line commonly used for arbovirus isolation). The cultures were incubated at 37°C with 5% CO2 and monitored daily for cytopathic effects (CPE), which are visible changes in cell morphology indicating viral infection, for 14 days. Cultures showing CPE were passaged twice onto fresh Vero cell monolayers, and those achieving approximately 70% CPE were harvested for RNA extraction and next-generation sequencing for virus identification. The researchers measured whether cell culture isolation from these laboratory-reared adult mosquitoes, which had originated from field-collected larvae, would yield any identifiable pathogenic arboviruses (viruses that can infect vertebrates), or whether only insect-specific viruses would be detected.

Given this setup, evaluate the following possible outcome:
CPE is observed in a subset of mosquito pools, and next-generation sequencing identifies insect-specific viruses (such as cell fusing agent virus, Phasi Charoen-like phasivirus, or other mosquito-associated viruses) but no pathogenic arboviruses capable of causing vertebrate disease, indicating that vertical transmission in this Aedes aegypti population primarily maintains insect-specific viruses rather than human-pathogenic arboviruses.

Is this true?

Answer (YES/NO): NO